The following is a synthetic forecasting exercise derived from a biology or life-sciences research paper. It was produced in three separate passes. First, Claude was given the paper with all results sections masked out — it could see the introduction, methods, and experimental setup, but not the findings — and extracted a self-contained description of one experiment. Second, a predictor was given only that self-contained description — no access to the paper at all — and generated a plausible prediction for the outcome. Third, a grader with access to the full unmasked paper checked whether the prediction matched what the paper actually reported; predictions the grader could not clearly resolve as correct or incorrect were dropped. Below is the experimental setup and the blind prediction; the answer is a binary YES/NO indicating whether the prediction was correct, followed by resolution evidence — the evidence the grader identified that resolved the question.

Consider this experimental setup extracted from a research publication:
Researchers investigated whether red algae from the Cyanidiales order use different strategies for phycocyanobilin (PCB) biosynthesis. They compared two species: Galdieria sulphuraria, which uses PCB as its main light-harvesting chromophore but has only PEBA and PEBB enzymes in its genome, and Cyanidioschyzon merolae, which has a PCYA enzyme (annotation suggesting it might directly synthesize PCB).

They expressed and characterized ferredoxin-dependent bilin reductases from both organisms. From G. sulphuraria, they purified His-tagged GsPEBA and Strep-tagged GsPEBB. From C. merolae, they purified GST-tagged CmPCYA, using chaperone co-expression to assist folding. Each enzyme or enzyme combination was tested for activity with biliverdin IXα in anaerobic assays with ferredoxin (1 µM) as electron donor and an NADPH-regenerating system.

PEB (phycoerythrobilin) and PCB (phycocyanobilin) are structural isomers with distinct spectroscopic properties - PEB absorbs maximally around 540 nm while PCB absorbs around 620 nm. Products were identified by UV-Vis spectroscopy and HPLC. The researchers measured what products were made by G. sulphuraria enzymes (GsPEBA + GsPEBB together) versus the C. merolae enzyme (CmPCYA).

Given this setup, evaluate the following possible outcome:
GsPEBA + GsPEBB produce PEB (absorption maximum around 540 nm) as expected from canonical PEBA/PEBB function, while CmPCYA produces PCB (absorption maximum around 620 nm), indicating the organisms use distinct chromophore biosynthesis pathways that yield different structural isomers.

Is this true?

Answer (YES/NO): YES